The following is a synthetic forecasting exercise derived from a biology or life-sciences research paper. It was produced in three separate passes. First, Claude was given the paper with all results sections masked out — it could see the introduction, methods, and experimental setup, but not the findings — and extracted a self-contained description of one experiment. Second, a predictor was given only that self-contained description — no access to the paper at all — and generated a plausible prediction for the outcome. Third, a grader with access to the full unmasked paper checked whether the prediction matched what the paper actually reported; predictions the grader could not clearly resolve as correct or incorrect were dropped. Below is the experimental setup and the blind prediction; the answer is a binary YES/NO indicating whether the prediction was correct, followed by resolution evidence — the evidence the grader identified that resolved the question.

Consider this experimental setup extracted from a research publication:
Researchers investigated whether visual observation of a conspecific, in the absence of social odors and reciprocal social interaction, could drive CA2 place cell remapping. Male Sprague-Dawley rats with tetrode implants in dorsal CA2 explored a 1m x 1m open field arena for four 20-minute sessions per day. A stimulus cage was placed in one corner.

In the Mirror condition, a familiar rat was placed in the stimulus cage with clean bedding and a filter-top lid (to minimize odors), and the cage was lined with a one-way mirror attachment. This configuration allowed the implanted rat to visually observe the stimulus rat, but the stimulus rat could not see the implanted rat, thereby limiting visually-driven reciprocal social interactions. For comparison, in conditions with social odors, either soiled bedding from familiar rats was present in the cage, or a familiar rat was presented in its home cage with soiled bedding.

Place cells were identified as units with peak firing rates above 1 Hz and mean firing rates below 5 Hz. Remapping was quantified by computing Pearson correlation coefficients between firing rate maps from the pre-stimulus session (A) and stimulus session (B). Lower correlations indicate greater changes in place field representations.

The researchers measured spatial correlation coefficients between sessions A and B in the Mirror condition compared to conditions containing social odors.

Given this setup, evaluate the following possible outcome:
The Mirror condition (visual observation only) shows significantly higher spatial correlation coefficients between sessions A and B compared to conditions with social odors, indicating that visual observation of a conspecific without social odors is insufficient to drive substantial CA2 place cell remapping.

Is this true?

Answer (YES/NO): YES